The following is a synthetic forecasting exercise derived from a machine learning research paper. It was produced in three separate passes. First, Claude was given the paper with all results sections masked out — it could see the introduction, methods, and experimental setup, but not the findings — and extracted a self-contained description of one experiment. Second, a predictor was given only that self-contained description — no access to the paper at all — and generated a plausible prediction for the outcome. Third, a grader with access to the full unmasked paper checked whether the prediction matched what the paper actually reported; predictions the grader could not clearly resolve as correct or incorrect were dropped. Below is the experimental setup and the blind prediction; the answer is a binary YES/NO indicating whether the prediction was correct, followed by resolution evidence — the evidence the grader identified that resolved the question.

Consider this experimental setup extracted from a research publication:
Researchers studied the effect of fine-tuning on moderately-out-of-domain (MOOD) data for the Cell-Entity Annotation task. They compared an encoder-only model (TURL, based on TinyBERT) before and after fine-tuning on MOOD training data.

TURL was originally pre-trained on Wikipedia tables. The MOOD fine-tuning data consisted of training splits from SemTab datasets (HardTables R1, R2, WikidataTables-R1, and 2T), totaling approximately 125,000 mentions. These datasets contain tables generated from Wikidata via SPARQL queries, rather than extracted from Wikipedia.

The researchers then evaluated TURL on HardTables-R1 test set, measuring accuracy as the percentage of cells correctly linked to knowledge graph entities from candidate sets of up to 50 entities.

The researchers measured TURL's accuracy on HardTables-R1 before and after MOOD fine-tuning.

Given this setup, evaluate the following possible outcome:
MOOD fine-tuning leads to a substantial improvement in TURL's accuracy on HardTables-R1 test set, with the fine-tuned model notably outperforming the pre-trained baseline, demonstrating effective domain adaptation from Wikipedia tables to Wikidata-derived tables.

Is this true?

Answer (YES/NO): YES